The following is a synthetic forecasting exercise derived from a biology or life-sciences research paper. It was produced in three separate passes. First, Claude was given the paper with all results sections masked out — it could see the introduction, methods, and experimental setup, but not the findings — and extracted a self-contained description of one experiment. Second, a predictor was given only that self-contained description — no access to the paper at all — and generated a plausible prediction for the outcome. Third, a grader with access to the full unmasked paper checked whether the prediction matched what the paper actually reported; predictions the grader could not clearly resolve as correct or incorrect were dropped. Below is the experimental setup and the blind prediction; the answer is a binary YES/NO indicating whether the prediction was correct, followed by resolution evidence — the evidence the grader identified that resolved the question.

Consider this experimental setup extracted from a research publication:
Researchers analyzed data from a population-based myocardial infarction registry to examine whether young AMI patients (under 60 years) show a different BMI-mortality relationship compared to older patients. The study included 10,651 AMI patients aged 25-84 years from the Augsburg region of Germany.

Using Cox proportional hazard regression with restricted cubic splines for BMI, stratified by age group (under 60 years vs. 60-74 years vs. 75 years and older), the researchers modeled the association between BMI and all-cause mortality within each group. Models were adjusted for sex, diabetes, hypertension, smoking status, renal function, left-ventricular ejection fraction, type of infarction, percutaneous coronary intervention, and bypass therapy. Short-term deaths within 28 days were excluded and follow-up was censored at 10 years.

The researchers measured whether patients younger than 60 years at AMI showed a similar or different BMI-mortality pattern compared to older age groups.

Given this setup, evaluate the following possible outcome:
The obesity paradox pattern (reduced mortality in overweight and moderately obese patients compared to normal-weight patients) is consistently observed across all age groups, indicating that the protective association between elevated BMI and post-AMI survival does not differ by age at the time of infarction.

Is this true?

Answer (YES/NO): NO